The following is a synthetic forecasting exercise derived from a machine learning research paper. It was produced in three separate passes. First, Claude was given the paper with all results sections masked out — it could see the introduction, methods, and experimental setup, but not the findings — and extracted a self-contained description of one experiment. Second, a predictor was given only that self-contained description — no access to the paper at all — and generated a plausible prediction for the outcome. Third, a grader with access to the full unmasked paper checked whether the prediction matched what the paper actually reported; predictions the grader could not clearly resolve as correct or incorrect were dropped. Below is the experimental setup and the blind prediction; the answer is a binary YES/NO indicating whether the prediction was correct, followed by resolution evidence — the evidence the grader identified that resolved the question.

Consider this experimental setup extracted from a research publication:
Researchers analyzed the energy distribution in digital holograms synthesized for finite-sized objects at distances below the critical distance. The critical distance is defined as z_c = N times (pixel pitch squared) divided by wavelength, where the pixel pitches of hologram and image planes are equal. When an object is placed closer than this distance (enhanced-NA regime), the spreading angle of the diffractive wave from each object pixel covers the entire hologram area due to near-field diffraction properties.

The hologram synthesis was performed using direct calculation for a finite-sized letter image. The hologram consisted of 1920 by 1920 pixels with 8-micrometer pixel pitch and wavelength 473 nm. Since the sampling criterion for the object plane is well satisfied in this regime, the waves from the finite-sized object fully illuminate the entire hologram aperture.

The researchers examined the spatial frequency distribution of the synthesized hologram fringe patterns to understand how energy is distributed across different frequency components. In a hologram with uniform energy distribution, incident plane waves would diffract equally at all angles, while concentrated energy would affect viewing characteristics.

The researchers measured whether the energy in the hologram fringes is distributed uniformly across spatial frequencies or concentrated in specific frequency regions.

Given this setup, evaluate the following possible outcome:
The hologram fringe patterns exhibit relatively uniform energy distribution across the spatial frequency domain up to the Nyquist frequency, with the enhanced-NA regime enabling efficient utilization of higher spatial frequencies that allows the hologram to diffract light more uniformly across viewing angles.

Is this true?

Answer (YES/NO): NO